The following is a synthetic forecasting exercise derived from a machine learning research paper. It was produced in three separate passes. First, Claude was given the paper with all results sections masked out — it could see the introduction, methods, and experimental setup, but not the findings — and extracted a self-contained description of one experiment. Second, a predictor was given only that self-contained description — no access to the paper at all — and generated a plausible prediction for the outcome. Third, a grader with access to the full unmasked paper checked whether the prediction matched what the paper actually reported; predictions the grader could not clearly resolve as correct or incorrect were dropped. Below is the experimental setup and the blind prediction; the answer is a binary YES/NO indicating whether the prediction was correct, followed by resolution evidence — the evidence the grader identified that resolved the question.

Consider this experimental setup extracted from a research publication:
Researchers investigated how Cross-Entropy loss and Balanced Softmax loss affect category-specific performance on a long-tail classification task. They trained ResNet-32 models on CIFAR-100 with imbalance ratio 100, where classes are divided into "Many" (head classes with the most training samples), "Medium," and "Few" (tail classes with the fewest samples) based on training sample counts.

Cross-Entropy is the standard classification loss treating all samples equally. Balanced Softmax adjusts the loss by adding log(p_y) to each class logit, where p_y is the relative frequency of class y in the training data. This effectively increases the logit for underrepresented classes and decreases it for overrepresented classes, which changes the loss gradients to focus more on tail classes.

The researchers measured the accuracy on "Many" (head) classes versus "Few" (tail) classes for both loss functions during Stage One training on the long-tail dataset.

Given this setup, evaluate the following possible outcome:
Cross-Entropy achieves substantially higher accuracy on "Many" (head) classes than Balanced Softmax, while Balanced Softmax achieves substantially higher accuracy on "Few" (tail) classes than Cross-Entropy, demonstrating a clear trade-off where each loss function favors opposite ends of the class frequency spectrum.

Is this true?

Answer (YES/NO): YES